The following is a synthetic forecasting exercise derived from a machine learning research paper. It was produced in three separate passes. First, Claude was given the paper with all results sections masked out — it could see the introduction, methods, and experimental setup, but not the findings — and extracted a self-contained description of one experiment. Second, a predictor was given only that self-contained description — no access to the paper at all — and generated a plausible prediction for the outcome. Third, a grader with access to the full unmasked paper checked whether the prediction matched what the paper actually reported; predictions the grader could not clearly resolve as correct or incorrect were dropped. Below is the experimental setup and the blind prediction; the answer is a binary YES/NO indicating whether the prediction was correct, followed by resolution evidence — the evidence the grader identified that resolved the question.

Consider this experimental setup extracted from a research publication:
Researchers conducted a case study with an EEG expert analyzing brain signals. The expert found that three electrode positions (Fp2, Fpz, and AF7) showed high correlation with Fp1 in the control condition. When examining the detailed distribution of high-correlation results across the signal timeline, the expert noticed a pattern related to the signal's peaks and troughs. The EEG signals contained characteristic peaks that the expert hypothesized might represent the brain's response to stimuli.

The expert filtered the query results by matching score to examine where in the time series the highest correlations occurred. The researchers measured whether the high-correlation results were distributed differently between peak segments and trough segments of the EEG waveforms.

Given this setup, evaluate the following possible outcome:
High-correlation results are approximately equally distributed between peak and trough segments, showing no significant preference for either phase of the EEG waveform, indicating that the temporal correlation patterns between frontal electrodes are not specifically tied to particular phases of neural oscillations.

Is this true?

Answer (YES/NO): NO